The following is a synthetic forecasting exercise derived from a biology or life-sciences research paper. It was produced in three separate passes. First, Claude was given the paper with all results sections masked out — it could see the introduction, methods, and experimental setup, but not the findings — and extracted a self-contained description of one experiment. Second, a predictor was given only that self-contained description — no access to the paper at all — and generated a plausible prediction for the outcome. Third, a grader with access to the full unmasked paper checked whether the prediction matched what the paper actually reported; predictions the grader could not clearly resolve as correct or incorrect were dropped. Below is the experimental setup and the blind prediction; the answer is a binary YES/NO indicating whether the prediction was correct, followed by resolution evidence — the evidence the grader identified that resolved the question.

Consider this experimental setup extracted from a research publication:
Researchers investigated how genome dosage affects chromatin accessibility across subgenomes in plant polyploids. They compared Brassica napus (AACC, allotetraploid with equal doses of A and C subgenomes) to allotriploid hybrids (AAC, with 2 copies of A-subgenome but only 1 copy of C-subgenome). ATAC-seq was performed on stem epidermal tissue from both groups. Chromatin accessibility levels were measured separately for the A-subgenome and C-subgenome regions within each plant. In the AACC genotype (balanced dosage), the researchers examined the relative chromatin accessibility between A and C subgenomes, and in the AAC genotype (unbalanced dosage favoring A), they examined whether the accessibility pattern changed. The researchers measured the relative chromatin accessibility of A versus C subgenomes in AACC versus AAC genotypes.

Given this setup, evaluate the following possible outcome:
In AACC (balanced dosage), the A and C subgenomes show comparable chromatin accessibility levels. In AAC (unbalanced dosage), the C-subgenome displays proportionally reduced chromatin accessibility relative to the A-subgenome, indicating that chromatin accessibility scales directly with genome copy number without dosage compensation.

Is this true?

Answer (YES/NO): NO